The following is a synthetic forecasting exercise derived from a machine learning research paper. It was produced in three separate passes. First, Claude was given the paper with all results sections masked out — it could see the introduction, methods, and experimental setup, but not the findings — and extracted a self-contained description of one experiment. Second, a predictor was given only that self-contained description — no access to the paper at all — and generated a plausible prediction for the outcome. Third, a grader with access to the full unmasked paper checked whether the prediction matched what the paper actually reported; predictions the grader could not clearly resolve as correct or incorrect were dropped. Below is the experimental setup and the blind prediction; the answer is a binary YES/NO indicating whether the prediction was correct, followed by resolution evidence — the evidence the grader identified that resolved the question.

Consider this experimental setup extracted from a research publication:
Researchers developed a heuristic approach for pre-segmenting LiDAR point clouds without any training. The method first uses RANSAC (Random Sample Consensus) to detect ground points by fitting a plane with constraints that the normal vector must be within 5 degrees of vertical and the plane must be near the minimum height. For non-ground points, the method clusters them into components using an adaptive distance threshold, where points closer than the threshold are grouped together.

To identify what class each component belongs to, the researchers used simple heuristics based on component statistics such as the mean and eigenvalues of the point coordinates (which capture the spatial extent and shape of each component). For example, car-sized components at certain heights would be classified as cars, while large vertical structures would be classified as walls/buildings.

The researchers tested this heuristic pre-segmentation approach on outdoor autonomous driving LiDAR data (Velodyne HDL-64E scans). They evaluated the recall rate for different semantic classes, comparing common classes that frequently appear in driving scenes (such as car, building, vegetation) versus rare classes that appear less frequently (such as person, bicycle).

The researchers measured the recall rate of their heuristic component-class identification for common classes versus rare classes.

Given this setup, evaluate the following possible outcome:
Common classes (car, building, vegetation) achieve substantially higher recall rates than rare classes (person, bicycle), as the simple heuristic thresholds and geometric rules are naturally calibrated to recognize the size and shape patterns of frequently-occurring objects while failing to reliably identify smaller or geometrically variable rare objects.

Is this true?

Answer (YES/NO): YES